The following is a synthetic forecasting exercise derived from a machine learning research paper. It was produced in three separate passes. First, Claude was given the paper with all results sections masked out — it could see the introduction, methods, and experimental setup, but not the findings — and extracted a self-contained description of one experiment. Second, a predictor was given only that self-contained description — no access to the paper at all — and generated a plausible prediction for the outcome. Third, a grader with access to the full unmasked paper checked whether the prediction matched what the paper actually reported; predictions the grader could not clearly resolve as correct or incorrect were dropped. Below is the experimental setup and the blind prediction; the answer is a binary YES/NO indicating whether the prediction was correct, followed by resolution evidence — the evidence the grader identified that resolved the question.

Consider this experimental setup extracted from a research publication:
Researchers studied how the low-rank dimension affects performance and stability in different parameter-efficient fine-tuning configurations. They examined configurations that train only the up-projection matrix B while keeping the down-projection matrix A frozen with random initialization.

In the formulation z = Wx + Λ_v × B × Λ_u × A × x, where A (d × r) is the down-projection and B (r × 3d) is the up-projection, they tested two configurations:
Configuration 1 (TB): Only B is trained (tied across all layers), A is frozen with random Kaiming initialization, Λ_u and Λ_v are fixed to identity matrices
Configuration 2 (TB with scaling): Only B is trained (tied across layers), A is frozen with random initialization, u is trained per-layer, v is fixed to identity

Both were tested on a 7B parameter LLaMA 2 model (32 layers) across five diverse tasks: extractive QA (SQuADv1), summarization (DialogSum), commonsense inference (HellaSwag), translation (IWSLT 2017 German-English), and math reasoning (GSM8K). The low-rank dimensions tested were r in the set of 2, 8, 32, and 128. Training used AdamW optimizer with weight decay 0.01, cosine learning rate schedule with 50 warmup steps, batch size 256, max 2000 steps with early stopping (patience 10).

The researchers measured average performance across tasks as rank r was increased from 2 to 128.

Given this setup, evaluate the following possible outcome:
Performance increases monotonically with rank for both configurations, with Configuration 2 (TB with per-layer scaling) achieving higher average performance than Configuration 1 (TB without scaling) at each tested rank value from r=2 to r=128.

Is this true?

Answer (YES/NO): NO